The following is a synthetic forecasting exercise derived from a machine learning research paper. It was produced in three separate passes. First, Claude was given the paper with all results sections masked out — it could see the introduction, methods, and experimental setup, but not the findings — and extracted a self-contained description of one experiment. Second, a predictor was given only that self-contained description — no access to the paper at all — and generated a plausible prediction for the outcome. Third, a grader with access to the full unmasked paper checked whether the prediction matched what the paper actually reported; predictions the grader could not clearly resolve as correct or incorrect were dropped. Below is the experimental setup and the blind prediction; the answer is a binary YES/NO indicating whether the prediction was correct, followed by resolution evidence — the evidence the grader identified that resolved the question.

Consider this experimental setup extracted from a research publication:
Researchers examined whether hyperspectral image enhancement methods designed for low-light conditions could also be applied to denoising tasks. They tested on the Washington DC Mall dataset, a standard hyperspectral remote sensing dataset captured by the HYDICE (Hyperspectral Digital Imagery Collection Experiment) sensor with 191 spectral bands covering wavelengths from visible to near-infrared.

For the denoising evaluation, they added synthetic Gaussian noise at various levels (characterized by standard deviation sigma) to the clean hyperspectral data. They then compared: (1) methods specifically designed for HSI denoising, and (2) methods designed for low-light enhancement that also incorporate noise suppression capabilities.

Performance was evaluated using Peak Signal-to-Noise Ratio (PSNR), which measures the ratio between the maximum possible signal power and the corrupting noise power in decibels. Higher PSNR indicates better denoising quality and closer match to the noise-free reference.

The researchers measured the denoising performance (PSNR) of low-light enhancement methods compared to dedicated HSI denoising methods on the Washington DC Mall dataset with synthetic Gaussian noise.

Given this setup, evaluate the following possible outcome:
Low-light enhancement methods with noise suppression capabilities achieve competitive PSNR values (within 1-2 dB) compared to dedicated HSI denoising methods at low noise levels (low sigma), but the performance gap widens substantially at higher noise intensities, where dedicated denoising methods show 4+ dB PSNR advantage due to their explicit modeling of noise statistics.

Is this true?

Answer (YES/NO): NO